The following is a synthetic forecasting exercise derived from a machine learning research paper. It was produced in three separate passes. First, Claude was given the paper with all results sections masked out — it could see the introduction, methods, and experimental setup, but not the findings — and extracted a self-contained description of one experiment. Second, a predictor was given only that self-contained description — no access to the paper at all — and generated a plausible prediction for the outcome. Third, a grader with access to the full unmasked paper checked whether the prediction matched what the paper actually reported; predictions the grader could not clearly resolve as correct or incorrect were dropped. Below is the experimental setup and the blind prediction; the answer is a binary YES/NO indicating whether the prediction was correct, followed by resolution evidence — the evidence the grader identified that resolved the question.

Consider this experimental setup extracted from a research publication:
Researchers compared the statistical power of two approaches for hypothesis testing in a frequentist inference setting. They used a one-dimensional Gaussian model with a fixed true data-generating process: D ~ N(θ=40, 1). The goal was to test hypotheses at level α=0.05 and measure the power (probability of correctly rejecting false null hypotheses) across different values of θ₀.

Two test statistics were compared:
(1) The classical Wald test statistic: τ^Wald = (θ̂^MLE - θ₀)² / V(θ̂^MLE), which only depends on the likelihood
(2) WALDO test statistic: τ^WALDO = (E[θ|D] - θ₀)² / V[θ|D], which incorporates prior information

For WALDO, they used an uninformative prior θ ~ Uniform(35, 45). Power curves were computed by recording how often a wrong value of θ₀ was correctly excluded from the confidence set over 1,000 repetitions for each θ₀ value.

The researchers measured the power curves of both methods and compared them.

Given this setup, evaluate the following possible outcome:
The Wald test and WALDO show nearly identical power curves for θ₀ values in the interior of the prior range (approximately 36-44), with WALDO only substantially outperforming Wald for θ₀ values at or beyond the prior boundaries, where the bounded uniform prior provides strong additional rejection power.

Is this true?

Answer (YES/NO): NO